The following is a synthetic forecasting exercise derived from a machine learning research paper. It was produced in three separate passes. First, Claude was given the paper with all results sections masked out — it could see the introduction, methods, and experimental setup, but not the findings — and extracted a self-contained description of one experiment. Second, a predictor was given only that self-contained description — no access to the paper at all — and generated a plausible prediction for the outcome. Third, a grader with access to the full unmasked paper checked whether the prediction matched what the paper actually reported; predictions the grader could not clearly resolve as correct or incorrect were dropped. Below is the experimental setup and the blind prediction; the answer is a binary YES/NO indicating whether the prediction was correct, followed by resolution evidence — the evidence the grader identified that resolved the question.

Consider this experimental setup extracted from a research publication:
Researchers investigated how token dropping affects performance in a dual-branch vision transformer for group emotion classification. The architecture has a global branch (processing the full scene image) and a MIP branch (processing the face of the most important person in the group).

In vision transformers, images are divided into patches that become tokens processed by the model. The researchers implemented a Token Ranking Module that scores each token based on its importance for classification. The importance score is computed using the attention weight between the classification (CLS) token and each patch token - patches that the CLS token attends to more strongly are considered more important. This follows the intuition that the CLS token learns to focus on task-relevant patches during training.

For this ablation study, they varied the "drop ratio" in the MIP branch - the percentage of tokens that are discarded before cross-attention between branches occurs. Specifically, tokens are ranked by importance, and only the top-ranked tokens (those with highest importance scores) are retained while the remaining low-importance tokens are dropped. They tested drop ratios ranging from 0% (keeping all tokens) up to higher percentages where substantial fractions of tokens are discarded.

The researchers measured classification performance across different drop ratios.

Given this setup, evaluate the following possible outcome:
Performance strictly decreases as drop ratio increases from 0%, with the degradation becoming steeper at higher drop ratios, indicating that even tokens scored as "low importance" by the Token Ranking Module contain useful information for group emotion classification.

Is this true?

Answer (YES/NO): NO